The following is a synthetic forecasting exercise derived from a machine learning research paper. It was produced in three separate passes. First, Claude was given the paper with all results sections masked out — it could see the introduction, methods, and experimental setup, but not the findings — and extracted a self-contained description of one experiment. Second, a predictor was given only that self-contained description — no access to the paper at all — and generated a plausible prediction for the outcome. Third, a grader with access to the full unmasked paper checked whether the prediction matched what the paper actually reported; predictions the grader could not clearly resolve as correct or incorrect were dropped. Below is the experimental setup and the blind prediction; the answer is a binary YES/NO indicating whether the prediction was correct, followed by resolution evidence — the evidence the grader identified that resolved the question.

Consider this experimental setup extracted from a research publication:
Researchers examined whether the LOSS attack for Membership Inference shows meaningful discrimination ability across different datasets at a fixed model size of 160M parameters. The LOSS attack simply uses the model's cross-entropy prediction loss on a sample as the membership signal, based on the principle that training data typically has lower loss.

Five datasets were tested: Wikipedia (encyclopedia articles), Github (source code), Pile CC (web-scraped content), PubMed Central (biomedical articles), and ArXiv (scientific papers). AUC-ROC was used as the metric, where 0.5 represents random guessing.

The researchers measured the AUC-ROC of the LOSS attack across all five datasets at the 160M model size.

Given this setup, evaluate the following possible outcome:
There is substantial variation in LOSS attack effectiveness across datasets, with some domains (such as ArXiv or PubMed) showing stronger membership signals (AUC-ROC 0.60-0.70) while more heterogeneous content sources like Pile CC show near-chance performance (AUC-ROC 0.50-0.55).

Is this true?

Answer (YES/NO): NO